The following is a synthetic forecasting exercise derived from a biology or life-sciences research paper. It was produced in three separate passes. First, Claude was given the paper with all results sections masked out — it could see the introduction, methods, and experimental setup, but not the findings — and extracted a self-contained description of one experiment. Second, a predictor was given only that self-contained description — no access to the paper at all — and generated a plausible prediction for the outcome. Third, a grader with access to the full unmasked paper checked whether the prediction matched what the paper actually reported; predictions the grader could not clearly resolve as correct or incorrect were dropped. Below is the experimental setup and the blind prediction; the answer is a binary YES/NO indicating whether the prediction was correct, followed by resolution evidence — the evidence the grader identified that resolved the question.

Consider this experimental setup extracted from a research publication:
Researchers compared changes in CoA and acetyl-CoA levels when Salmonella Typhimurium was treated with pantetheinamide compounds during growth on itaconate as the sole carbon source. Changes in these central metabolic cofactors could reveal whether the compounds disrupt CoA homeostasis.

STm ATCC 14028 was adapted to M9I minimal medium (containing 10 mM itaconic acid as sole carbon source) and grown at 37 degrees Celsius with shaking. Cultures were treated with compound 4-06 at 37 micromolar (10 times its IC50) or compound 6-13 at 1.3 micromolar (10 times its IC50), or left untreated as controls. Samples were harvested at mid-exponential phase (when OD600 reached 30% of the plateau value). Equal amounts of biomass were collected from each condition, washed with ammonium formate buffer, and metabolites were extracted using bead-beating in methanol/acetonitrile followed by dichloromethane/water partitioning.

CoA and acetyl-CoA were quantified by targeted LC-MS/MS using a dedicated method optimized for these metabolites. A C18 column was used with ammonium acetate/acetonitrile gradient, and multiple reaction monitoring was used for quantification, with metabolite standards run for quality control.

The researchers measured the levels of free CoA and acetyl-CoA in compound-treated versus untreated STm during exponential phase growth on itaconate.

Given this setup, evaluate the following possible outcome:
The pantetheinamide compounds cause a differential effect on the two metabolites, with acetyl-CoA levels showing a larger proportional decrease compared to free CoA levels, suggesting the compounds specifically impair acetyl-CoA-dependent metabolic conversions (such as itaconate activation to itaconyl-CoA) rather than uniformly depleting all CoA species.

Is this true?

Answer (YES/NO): NO